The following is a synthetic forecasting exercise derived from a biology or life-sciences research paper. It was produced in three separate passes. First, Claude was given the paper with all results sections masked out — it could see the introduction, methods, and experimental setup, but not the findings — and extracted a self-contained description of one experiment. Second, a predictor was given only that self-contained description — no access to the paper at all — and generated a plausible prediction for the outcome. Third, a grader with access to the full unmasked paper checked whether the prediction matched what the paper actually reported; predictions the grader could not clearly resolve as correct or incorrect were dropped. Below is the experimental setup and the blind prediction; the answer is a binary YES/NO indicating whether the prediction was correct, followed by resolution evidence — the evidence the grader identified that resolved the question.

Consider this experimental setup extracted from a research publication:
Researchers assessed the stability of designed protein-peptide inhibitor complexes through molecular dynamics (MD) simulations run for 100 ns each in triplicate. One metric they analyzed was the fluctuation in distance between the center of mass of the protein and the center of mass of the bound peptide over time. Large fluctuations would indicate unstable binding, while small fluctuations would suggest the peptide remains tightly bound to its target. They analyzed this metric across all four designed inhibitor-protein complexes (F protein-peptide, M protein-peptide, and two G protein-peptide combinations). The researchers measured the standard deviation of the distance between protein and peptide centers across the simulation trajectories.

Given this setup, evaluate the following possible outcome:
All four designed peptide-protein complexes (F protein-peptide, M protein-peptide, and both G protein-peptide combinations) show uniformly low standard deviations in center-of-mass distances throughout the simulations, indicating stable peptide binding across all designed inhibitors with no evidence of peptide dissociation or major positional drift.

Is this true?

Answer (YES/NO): NO